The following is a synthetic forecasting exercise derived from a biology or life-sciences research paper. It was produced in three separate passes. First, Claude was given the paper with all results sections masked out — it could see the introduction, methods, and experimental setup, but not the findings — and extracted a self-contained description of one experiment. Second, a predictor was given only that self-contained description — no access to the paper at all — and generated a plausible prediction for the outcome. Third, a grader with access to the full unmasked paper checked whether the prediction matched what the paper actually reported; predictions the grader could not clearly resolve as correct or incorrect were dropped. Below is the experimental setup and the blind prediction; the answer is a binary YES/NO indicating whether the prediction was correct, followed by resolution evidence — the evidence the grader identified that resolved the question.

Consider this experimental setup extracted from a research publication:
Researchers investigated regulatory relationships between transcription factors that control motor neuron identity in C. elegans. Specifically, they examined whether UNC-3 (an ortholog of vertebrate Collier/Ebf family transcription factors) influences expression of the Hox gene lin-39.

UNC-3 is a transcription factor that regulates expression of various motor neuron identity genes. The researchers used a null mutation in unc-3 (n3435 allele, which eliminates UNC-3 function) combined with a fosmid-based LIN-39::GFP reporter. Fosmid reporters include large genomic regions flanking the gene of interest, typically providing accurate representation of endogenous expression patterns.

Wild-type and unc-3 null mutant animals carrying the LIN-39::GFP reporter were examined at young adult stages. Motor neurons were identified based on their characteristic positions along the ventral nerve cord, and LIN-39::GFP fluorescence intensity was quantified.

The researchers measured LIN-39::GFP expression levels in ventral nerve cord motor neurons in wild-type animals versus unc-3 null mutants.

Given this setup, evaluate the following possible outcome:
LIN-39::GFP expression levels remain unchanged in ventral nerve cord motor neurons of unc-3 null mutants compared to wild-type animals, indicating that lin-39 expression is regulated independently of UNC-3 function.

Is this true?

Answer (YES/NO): NO